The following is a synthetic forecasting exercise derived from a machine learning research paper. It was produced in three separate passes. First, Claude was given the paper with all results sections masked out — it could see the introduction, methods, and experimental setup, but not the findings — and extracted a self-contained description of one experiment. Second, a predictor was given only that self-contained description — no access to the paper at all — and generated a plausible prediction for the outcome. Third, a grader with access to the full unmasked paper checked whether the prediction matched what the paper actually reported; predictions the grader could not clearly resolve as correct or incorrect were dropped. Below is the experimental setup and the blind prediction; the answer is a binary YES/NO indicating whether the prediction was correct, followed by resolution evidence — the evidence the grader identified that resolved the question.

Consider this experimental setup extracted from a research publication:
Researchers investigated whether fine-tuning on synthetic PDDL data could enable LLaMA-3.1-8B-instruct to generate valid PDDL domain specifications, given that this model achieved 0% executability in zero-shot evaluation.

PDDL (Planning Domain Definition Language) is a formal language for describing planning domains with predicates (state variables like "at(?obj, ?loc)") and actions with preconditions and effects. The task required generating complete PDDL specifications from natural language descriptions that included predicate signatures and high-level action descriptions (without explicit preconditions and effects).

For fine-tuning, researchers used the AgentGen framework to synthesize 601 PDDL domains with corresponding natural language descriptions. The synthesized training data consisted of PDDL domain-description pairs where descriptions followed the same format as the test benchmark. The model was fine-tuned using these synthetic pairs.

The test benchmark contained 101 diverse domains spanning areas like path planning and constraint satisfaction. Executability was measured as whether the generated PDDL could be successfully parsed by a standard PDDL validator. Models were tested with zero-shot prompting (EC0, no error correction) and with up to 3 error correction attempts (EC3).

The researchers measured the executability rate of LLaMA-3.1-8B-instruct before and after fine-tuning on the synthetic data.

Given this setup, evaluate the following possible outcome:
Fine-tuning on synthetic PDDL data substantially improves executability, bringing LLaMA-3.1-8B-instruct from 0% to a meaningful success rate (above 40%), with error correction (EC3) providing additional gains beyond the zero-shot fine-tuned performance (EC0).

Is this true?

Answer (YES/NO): YES